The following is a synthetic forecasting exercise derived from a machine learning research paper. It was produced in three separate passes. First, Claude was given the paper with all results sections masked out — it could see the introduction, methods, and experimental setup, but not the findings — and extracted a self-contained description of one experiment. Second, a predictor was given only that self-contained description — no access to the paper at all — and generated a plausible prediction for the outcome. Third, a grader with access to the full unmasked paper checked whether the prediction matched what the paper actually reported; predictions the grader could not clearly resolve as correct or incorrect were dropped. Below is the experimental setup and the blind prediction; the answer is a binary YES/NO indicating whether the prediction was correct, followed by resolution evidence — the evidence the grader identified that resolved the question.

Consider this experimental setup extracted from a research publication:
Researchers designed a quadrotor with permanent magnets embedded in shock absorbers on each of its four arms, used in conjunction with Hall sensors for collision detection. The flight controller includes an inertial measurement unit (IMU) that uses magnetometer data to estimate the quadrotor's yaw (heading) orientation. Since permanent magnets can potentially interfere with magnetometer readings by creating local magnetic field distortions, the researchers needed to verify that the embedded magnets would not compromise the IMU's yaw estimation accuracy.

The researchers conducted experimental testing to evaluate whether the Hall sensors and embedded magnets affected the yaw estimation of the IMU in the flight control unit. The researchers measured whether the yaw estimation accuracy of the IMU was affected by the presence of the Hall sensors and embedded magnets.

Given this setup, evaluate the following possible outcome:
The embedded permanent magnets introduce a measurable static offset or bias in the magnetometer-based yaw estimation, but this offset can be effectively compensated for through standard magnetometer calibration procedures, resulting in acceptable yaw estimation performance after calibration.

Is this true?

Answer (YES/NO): NO